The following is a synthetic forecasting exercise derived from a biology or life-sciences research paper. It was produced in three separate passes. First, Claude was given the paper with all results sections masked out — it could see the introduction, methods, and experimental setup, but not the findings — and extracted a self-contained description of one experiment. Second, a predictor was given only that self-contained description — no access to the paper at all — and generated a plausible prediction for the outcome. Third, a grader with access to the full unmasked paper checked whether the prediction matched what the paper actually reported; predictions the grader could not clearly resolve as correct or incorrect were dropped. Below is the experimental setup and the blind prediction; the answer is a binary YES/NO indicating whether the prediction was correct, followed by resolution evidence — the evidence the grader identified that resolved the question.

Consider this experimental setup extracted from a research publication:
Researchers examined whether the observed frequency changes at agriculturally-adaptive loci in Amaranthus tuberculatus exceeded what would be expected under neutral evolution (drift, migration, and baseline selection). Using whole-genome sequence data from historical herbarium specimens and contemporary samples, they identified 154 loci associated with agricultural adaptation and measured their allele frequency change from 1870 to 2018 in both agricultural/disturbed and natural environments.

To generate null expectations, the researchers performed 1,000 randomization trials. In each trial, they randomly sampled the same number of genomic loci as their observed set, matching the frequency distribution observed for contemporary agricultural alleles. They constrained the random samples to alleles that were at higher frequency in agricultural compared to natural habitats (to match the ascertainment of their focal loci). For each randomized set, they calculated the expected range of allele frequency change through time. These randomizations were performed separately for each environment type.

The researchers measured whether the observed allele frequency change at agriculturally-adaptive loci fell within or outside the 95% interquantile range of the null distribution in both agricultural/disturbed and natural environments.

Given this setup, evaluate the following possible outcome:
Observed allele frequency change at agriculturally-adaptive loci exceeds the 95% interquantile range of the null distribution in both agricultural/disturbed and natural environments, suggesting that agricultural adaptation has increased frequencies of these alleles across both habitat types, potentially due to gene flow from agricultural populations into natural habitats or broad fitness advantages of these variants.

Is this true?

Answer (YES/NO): YES